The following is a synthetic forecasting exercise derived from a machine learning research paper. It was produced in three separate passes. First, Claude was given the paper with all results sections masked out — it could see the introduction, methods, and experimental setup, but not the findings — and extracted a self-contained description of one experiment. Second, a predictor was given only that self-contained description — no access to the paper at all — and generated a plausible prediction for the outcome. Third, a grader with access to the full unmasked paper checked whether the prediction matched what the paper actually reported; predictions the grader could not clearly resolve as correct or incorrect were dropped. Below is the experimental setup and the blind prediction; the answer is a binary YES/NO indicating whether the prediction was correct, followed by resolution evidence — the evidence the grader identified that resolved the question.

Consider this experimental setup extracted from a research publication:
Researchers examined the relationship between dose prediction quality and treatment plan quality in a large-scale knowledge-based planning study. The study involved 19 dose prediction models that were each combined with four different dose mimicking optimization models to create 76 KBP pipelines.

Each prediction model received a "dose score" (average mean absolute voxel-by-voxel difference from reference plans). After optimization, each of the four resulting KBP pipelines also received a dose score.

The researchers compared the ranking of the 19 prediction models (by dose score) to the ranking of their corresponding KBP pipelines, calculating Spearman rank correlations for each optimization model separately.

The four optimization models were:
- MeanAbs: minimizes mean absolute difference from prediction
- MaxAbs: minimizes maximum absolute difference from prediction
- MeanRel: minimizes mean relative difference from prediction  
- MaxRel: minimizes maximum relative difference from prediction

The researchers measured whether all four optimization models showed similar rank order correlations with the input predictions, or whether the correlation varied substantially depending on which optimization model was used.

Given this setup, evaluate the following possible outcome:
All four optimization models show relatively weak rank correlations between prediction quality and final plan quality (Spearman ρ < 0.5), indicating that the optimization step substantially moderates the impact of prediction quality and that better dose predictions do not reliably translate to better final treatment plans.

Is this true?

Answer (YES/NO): NO